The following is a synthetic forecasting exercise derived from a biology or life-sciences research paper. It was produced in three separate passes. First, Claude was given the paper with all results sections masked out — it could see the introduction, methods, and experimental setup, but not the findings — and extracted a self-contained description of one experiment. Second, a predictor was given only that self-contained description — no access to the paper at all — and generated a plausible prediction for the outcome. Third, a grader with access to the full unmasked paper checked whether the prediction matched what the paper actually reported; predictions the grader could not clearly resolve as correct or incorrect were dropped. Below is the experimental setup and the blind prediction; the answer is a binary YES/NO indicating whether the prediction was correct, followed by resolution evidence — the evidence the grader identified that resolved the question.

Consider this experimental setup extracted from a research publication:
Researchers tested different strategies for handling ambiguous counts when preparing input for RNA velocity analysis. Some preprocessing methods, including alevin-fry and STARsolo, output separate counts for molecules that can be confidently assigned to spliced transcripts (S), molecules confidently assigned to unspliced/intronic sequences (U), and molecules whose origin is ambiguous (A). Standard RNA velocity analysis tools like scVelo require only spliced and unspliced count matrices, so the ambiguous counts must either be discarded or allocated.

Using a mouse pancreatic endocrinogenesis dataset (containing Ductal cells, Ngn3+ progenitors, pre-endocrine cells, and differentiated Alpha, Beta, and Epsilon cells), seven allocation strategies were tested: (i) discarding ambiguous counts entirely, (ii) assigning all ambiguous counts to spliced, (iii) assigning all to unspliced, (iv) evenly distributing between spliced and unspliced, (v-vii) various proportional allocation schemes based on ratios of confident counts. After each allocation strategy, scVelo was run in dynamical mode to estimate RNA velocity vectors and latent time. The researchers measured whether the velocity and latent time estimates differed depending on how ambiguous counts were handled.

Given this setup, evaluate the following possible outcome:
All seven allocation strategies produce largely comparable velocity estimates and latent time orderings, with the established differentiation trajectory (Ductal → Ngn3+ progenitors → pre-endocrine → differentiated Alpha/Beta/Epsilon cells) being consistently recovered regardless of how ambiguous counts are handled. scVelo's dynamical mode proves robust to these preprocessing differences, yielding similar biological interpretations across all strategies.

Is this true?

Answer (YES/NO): NO